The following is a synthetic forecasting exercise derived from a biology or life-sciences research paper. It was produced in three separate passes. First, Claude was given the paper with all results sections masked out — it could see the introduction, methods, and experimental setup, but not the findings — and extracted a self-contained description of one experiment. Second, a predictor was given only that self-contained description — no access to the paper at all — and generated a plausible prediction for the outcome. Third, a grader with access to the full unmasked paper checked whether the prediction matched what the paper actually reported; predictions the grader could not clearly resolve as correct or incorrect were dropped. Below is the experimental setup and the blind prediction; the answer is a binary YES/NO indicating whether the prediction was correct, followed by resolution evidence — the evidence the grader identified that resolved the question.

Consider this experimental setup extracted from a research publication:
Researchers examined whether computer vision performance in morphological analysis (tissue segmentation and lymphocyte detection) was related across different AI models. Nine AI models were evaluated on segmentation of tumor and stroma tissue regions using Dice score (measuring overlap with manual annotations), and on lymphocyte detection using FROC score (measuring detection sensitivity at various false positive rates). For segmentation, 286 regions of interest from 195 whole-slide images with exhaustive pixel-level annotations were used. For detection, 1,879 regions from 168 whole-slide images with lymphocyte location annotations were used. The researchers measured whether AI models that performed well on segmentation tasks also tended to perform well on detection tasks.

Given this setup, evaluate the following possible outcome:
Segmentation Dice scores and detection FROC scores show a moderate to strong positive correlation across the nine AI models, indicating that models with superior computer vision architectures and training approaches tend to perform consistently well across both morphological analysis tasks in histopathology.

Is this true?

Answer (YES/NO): YES